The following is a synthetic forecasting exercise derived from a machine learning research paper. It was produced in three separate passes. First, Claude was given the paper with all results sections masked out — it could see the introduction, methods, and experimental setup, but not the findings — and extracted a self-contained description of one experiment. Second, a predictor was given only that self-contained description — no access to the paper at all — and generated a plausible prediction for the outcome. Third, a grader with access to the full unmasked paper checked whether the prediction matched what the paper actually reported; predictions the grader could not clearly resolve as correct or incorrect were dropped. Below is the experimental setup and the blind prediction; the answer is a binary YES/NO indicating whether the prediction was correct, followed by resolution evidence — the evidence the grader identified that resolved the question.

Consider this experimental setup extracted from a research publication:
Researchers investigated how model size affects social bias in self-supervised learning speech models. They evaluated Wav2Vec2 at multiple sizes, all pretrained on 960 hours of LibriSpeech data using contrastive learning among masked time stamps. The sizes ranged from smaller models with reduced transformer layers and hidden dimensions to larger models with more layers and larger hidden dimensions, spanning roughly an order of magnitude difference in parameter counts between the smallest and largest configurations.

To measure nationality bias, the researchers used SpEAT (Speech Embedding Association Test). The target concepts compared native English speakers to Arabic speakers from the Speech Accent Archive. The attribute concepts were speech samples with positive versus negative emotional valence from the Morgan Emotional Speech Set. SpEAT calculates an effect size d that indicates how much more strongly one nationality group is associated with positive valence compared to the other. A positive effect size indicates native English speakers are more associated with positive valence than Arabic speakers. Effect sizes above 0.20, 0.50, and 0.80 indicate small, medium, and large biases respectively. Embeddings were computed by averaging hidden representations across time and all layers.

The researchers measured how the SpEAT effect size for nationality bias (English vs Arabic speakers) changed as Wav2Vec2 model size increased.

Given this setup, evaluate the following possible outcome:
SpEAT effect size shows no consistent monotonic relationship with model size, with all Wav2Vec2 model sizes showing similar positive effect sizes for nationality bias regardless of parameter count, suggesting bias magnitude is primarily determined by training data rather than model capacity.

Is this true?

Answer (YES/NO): NO